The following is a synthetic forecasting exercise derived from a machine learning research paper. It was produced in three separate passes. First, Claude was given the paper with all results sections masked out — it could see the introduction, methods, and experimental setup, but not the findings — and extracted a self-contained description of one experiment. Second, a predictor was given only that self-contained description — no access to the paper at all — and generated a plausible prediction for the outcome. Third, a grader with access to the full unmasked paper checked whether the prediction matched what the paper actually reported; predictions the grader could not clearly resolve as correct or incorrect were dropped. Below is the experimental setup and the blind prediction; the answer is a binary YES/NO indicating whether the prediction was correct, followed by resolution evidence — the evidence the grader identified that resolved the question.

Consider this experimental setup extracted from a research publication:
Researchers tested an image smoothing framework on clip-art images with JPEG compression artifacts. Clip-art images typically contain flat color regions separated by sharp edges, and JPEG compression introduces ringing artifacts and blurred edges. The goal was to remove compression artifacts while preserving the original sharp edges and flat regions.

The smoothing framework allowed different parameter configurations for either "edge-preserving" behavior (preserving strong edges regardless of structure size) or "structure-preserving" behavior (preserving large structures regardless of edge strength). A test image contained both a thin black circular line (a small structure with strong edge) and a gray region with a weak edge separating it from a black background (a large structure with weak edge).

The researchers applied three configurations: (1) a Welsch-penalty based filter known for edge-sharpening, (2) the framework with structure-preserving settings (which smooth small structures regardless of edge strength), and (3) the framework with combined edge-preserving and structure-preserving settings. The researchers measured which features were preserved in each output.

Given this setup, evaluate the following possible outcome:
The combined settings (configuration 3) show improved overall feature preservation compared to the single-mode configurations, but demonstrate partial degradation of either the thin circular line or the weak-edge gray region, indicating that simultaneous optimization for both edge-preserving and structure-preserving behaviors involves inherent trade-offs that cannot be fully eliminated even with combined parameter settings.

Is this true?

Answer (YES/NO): NO